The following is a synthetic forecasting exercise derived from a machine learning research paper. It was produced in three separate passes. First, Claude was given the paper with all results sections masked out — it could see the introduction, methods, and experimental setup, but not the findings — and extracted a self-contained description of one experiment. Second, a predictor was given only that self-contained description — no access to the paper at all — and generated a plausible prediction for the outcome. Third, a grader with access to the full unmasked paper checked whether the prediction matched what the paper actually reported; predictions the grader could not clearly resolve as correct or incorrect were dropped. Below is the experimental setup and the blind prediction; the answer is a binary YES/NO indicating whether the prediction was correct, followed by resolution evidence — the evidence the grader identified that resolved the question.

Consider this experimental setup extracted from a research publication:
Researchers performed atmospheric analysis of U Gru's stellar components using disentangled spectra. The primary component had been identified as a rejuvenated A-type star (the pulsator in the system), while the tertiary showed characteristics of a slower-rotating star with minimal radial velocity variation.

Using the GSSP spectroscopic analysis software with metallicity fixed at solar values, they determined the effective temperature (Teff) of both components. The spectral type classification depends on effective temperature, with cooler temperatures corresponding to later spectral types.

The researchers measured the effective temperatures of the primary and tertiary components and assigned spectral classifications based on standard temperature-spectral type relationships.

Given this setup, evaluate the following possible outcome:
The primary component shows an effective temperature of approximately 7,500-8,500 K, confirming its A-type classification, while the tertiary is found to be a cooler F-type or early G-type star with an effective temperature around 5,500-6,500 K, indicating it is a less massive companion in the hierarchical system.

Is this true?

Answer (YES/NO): NO